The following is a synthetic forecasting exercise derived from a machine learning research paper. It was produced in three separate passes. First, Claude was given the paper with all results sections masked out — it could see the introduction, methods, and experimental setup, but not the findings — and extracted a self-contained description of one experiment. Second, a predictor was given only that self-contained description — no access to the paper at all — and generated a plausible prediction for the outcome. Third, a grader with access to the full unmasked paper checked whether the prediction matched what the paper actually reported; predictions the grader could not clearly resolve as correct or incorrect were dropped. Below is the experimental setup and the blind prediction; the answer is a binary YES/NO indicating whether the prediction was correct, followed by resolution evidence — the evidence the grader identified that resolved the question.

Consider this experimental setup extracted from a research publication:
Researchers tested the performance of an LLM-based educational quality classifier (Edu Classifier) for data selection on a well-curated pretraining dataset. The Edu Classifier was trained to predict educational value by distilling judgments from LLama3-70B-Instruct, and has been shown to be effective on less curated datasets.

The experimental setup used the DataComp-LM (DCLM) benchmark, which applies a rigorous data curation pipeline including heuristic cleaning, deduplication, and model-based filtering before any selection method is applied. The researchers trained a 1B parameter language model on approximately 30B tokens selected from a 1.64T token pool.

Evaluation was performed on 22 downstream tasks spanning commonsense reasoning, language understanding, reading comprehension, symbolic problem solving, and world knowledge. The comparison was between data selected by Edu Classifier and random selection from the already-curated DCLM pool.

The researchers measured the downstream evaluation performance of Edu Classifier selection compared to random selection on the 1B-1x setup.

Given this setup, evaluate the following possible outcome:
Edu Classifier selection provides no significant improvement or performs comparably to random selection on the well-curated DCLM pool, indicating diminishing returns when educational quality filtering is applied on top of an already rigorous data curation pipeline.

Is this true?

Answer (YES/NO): NO